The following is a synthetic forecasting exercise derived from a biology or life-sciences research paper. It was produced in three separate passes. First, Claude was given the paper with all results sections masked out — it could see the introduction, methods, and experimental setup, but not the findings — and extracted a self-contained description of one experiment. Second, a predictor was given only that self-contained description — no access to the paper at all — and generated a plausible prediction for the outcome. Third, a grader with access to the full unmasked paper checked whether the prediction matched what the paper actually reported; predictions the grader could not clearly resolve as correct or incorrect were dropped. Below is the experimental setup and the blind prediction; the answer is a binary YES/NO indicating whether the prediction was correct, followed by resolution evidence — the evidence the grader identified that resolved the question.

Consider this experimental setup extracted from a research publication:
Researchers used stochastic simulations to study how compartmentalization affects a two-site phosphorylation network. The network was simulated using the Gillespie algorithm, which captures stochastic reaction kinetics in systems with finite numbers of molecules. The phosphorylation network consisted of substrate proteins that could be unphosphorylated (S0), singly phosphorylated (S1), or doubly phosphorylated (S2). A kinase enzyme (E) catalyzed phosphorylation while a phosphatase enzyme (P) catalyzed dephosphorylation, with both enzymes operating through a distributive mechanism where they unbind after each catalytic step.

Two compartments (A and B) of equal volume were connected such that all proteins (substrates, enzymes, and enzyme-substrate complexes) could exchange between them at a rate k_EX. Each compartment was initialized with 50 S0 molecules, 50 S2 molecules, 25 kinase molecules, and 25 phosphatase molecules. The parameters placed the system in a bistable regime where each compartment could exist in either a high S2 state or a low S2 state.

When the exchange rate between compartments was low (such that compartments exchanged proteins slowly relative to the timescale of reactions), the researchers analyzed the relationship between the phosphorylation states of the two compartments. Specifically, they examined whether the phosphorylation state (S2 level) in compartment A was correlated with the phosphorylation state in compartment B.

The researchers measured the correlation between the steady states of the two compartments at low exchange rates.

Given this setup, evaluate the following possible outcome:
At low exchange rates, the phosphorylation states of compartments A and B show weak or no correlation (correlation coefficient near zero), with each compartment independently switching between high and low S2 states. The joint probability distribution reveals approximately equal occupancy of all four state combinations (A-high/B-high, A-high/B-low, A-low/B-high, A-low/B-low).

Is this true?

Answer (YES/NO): NO